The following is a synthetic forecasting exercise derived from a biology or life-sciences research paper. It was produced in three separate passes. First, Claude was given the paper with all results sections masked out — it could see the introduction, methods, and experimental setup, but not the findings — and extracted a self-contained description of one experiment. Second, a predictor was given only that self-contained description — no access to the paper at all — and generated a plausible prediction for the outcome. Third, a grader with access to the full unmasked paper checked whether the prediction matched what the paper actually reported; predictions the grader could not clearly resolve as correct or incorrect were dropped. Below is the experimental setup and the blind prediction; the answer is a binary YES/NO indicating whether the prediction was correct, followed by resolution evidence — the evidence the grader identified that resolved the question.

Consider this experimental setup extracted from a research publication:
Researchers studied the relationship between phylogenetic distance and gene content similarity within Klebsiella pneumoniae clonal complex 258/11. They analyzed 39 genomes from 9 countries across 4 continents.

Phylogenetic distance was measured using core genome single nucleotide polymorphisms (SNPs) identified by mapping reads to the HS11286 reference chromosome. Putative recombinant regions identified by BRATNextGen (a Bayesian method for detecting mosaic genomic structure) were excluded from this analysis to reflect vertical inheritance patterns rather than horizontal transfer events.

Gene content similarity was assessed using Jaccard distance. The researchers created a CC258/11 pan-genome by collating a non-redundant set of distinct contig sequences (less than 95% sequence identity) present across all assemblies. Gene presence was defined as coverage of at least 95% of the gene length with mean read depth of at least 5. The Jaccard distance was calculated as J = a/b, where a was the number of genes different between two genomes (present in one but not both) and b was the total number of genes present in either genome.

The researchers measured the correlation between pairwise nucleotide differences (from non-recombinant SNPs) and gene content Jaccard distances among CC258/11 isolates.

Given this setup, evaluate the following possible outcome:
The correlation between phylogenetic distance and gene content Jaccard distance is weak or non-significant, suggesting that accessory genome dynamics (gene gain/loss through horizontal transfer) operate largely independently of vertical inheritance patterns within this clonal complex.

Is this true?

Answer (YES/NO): NO